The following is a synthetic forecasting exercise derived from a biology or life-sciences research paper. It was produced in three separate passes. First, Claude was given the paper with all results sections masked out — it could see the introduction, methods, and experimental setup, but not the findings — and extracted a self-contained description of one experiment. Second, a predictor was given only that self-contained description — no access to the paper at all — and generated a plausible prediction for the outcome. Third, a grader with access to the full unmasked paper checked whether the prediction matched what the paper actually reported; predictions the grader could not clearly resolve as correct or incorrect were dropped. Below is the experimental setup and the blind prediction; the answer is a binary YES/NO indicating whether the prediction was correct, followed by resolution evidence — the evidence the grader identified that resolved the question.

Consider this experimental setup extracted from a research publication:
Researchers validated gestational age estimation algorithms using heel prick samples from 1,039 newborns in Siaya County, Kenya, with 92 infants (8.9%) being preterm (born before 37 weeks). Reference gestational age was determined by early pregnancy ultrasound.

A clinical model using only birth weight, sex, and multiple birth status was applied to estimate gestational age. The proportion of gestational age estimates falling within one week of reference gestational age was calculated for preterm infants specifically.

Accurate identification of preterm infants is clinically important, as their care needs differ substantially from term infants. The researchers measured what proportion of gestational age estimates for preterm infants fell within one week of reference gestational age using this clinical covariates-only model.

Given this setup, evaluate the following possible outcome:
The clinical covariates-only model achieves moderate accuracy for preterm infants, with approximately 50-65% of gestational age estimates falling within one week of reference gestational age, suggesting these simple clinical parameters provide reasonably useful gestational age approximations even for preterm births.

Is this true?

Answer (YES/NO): NO